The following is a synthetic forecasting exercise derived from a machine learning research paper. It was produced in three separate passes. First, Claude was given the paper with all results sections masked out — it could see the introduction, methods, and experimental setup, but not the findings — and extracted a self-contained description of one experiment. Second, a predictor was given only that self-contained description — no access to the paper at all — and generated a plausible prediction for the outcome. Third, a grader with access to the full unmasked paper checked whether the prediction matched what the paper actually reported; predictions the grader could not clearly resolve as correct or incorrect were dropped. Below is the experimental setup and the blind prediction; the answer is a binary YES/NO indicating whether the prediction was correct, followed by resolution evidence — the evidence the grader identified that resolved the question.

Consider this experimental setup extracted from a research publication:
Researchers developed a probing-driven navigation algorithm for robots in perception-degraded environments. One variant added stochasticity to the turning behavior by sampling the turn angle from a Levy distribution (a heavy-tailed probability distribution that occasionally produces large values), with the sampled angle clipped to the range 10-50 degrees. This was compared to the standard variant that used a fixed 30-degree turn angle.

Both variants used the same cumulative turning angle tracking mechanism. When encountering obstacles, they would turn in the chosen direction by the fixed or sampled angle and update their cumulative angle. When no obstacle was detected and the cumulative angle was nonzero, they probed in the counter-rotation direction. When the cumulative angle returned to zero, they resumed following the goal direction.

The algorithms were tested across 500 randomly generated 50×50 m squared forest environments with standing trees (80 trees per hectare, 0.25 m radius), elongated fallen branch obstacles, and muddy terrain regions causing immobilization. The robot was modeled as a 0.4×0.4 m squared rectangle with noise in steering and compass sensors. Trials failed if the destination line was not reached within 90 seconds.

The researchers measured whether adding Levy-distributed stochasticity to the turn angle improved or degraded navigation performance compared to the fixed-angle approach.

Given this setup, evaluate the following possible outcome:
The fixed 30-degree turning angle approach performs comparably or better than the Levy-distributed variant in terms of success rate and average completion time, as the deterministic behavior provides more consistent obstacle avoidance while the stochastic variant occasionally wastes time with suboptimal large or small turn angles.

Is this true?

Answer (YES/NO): YES